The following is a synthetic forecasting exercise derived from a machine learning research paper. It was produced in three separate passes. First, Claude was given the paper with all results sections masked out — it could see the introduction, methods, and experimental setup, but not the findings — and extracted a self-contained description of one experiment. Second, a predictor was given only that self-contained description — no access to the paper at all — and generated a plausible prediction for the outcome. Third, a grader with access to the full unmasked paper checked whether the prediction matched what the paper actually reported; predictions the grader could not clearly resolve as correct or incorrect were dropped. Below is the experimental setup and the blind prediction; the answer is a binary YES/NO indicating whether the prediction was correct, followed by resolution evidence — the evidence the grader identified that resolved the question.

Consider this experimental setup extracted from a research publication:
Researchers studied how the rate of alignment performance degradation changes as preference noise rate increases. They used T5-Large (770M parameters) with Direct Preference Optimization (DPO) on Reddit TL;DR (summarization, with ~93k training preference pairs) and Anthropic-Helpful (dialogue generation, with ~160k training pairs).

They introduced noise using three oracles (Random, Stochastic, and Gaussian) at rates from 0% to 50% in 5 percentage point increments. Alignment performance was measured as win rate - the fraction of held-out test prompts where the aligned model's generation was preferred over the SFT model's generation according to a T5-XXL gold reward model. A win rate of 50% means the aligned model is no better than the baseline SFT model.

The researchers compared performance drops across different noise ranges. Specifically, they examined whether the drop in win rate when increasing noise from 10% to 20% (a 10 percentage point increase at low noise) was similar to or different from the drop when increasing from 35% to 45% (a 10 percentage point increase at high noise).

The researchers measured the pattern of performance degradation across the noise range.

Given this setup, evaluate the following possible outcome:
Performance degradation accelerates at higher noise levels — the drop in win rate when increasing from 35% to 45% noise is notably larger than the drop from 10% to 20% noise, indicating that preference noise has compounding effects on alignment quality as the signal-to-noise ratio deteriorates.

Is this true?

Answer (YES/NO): YES